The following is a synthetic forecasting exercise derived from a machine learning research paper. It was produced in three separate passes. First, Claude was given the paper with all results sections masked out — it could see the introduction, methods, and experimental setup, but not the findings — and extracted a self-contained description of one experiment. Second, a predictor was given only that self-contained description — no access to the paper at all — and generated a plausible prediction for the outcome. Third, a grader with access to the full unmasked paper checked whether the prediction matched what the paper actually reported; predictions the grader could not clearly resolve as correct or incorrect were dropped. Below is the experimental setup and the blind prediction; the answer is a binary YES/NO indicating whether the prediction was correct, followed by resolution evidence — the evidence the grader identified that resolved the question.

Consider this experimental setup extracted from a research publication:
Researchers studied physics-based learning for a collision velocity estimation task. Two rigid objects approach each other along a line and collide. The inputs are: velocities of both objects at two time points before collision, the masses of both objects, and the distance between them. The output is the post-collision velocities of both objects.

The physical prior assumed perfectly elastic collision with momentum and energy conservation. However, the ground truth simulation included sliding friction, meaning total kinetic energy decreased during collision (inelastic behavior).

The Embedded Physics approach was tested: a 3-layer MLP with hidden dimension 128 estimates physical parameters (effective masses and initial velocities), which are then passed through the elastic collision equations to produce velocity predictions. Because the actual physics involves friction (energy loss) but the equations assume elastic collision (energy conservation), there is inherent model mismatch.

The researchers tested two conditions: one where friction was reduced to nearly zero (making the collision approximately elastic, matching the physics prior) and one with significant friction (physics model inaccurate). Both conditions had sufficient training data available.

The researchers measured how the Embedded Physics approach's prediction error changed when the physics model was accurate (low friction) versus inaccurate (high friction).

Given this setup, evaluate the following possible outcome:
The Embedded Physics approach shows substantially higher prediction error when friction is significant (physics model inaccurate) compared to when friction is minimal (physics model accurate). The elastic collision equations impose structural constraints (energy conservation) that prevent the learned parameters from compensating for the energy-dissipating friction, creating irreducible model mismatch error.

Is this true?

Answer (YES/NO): YES